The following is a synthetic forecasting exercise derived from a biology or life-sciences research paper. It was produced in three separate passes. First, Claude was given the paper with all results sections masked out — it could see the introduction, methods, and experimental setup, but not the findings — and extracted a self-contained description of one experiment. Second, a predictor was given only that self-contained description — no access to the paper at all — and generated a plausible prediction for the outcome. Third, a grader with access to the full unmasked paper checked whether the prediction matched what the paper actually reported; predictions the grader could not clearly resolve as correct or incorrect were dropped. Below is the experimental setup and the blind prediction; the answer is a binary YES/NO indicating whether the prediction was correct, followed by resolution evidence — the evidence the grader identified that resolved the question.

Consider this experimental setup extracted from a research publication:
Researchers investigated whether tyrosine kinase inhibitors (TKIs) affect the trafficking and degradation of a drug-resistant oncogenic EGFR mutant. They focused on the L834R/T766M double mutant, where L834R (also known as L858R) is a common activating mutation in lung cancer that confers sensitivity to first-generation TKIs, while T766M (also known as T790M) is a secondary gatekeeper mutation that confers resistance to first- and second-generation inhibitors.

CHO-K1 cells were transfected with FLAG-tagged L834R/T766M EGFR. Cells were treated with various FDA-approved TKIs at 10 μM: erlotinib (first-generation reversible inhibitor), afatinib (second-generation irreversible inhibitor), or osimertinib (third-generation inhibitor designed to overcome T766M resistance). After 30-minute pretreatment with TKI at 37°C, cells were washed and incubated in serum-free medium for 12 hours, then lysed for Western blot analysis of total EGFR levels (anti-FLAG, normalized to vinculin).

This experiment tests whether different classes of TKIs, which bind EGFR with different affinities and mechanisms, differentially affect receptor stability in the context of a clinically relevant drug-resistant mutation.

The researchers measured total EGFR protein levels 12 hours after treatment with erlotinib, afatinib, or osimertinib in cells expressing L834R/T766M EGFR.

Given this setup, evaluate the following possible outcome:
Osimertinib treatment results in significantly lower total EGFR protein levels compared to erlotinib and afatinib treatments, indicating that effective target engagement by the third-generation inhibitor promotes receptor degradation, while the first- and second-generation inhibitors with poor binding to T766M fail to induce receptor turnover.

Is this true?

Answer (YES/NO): YES